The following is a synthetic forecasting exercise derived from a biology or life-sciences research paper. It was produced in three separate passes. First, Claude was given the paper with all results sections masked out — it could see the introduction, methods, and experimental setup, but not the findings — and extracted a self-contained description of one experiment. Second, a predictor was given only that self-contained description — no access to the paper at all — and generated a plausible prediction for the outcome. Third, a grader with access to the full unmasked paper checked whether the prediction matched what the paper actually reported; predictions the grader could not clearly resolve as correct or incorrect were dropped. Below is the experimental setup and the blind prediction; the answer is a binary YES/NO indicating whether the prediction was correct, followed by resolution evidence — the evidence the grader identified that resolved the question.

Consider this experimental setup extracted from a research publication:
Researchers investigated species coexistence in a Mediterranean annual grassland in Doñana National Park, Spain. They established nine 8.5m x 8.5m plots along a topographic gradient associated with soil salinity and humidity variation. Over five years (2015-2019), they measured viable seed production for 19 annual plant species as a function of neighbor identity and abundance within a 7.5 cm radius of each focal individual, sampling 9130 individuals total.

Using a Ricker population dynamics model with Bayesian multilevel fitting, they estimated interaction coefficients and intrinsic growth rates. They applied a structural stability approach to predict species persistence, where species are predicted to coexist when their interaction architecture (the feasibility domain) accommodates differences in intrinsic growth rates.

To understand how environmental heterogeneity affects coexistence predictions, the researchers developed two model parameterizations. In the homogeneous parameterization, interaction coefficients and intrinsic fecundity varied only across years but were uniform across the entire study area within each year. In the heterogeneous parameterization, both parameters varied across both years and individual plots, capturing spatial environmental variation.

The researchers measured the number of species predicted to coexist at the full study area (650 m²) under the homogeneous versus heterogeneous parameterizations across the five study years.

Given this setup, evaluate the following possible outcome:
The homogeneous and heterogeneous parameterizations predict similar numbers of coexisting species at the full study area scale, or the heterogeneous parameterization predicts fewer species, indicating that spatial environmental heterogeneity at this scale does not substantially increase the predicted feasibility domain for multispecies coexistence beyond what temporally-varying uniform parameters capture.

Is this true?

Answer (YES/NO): YES